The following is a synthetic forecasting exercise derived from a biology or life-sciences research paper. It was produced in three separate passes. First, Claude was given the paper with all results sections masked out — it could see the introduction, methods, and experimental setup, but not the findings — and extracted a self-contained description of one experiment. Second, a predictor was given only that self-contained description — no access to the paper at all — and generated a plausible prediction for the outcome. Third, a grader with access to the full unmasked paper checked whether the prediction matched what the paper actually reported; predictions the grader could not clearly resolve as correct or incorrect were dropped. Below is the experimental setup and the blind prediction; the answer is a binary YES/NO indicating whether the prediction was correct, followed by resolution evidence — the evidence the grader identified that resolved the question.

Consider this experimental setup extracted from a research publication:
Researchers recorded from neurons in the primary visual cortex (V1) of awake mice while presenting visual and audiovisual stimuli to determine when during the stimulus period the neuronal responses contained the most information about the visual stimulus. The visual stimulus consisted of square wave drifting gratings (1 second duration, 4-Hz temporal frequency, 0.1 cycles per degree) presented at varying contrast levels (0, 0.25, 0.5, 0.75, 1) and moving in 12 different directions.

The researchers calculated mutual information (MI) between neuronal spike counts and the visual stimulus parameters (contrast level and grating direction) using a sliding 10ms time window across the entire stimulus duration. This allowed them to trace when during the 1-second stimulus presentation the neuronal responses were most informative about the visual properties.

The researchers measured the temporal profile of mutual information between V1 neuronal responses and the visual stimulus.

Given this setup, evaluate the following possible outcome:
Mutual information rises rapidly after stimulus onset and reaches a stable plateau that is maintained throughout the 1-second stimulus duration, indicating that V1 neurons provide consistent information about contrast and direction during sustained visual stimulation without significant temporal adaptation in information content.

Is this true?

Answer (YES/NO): NO